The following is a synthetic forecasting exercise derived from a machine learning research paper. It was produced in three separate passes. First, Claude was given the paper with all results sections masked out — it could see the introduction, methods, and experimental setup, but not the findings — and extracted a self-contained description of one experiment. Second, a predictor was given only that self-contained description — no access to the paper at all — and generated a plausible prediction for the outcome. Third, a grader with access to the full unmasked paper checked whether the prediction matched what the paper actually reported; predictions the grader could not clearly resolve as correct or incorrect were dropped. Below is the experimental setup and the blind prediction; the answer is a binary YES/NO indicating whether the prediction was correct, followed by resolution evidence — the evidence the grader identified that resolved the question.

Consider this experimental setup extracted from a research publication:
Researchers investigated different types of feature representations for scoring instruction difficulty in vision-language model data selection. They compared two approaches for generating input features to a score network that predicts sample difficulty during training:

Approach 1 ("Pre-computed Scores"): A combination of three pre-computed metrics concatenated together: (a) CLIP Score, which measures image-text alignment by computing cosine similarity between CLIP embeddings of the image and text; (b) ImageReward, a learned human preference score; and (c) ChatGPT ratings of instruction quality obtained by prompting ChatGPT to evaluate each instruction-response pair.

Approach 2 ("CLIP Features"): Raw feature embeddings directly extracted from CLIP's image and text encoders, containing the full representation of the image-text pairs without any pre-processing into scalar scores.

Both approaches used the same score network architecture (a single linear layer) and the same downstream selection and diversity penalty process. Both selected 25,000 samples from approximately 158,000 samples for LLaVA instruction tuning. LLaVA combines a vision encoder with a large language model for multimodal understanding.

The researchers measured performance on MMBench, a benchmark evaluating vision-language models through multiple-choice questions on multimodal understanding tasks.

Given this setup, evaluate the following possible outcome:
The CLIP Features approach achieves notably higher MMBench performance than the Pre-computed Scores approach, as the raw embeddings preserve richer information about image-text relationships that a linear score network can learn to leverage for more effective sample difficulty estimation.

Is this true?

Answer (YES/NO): YES